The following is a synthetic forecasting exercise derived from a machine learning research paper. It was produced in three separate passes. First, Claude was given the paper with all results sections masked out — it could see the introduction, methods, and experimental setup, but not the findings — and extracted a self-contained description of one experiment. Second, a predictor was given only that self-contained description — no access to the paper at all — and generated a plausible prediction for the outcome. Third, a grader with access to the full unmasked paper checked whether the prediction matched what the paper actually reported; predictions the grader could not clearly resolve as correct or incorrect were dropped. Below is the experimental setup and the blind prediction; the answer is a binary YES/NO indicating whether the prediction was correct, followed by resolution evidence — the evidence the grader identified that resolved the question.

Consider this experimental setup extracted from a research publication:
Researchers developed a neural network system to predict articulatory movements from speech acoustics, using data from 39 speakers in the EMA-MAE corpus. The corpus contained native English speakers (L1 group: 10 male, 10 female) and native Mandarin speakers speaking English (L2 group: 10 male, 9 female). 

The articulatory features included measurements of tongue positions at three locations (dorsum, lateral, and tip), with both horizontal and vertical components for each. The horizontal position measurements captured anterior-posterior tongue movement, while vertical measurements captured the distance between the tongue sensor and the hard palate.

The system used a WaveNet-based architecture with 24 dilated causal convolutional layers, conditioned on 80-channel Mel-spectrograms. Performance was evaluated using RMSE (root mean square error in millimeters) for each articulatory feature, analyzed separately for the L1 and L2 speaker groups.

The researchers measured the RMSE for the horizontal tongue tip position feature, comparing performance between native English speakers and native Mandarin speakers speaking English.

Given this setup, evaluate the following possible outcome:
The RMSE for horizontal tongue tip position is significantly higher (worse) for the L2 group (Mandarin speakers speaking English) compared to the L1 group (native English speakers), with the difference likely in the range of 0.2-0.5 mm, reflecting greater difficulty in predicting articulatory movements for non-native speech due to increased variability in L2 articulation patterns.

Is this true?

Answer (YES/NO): NO